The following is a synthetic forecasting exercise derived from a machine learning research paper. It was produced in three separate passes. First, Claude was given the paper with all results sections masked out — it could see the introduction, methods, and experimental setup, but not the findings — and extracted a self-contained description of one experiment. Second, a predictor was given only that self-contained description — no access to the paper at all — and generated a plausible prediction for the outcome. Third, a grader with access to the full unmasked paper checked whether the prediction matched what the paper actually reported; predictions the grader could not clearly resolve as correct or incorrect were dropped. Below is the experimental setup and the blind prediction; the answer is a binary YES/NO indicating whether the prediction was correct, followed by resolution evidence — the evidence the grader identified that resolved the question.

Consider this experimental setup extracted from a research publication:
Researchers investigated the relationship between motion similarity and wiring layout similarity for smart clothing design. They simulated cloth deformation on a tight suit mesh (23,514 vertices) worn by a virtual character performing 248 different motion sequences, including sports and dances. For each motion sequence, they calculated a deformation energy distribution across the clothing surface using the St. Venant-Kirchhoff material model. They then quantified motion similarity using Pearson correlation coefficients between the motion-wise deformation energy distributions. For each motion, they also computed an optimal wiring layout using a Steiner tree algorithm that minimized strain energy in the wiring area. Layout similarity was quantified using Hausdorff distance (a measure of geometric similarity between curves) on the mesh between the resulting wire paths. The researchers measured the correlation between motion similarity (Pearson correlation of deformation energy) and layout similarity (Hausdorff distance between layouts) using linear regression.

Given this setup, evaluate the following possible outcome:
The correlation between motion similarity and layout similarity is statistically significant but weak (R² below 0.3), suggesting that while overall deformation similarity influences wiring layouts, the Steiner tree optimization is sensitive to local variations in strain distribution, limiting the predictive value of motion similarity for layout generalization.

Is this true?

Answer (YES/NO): NO